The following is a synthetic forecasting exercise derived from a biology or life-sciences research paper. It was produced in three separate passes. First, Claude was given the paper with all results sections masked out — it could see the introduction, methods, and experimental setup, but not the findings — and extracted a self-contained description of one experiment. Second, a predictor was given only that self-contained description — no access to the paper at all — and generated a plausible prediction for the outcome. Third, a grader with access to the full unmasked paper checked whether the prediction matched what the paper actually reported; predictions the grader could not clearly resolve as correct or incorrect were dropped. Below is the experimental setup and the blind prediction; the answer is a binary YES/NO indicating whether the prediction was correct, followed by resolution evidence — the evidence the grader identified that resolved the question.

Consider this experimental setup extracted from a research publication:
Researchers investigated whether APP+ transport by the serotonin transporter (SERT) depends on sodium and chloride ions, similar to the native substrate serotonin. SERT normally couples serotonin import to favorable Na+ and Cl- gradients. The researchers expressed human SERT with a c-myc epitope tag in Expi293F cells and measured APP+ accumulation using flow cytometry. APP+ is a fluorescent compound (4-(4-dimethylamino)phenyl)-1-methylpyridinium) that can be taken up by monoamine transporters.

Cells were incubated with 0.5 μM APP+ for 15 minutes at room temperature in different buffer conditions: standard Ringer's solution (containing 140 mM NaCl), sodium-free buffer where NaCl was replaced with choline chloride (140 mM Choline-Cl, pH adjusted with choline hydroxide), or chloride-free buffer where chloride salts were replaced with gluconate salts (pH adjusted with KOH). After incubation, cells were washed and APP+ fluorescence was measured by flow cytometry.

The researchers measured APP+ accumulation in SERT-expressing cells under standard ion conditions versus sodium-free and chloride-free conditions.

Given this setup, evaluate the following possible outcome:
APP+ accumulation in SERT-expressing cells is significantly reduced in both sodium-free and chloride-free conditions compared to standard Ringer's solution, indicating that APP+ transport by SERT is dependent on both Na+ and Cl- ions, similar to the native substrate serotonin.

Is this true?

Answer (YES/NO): YES